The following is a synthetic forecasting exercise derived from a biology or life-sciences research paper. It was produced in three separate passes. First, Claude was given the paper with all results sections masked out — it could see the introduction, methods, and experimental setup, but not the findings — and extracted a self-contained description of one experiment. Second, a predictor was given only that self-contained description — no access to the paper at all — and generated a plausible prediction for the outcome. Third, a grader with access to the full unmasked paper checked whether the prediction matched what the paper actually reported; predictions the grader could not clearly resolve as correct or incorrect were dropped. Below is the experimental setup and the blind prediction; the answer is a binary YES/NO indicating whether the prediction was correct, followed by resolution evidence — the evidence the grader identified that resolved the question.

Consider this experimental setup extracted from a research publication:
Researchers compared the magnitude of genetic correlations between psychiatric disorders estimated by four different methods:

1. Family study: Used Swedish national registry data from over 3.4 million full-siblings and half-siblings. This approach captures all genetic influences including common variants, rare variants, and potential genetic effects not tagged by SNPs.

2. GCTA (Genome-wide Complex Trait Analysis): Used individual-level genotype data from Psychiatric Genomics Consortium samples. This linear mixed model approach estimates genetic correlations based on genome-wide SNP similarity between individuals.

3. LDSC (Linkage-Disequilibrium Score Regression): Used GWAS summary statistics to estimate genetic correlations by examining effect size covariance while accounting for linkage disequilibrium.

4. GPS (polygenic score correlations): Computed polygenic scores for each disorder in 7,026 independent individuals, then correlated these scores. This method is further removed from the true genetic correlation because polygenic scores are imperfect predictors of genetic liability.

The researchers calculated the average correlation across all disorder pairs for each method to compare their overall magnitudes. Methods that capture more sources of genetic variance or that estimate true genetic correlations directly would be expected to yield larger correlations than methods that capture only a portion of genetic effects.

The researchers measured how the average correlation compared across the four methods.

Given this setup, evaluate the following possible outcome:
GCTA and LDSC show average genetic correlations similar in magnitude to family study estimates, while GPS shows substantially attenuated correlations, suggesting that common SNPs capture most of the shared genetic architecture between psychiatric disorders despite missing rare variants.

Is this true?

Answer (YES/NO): NO